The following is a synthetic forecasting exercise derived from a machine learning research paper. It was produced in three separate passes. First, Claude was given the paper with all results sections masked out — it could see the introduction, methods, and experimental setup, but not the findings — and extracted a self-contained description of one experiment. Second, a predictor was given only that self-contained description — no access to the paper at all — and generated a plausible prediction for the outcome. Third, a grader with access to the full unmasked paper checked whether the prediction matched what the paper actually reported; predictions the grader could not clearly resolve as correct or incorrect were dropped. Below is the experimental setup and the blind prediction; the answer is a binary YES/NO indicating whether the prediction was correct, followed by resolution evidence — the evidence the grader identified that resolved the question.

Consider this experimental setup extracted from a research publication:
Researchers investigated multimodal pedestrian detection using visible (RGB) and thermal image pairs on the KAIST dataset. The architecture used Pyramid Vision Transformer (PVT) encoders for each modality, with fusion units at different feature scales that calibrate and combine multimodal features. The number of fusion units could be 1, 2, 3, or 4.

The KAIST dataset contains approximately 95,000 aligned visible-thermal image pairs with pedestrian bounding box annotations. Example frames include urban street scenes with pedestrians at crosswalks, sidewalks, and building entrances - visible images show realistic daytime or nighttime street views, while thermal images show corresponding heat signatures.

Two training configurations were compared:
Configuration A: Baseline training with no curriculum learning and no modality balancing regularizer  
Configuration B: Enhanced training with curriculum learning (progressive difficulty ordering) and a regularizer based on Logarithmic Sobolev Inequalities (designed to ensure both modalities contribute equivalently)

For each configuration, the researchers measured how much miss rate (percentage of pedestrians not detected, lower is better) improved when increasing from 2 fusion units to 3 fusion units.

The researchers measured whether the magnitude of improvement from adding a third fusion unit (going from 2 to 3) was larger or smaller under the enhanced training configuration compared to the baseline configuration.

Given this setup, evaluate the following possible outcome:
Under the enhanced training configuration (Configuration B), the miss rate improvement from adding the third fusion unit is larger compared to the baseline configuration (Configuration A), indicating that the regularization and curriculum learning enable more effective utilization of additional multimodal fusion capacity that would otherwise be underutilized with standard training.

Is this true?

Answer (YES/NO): YES